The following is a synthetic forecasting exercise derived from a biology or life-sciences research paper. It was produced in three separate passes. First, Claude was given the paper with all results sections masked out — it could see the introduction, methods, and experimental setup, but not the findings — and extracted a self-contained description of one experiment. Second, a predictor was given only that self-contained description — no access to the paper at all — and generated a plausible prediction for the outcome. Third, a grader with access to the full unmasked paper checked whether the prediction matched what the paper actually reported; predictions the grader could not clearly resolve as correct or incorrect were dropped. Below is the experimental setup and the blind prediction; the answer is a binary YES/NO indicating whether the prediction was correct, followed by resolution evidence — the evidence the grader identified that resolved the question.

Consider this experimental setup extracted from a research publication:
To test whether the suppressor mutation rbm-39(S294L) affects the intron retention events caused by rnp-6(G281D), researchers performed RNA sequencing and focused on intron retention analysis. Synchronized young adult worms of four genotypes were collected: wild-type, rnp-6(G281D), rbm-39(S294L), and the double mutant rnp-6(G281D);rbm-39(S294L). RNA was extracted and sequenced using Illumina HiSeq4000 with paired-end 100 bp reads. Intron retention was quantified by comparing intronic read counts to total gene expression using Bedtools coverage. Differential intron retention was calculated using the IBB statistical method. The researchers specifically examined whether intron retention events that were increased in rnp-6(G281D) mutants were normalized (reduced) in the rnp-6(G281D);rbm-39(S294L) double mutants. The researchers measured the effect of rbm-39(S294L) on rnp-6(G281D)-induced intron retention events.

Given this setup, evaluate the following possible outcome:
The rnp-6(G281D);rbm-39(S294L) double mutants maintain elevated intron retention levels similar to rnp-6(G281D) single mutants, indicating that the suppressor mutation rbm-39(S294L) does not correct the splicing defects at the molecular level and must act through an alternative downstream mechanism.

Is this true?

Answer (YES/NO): NO